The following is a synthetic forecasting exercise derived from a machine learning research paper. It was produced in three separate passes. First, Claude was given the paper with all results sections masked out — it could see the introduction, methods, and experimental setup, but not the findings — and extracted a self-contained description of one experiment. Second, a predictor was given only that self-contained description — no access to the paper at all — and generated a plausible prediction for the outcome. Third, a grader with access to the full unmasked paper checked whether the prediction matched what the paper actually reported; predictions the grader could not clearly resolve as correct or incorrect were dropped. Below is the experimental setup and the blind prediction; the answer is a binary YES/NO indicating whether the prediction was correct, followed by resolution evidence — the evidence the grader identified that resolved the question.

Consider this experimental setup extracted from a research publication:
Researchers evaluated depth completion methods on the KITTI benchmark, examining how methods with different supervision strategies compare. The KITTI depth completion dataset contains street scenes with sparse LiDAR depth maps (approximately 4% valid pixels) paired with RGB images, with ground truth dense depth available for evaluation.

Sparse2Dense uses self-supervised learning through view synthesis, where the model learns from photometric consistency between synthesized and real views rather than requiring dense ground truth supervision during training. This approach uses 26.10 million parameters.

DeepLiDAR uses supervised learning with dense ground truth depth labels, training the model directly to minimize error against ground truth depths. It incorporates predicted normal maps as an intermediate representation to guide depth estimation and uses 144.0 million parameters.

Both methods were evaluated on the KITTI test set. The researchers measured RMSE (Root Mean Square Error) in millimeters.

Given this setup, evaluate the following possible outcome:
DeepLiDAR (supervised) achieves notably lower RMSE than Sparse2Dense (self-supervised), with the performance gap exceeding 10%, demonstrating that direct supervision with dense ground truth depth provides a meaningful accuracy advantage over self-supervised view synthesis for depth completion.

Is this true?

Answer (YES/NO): NO